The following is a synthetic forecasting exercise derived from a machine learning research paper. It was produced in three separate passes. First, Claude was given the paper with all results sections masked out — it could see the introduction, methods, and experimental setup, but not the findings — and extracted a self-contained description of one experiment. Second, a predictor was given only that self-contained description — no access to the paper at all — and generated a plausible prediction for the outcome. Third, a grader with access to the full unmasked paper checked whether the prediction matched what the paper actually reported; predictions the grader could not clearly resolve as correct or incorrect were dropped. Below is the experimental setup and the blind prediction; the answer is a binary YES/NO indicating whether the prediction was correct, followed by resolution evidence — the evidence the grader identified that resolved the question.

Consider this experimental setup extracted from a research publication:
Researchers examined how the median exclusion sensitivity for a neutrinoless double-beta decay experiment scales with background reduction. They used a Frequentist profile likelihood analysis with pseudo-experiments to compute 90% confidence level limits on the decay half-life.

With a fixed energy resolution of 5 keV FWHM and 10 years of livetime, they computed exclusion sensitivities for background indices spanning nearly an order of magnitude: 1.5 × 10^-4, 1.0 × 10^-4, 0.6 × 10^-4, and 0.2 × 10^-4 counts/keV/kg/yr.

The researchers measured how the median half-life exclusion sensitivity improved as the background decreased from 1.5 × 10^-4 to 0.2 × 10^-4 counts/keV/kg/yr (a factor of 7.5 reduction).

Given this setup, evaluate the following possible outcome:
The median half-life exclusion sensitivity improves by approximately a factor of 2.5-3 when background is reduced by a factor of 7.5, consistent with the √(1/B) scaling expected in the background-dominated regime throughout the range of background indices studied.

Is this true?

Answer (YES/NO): NO